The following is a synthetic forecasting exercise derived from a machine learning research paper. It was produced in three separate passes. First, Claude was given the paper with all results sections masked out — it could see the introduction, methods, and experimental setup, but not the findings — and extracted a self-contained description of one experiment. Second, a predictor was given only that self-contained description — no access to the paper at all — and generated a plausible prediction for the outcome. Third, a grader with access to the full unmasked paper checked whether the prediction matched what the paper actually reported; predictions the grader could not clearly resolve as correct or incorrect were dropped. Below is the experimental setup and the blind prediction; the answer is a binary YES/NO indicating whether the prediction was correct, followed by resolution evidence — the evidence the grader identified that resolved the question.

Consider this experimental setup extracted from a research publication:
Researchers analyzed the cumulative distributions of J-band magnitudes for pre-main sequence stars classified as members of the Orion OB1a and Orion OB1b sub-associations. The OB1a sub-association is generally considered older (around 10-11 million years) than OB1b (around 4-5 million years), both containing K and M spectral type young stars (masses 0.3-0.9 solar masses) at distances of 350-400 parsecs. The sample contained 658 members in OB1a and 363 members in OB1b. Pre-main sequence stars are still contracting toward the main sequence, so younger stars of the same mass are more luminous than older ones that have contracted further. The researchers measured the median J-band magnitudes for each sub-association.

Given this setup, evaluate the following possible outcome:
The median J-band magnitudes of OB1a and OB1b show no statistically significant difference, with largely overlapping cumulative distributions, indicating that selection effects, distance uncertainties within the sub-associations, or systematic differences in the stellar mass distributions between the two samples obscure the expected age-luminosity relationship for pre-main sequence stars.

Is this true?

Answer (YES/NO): NO